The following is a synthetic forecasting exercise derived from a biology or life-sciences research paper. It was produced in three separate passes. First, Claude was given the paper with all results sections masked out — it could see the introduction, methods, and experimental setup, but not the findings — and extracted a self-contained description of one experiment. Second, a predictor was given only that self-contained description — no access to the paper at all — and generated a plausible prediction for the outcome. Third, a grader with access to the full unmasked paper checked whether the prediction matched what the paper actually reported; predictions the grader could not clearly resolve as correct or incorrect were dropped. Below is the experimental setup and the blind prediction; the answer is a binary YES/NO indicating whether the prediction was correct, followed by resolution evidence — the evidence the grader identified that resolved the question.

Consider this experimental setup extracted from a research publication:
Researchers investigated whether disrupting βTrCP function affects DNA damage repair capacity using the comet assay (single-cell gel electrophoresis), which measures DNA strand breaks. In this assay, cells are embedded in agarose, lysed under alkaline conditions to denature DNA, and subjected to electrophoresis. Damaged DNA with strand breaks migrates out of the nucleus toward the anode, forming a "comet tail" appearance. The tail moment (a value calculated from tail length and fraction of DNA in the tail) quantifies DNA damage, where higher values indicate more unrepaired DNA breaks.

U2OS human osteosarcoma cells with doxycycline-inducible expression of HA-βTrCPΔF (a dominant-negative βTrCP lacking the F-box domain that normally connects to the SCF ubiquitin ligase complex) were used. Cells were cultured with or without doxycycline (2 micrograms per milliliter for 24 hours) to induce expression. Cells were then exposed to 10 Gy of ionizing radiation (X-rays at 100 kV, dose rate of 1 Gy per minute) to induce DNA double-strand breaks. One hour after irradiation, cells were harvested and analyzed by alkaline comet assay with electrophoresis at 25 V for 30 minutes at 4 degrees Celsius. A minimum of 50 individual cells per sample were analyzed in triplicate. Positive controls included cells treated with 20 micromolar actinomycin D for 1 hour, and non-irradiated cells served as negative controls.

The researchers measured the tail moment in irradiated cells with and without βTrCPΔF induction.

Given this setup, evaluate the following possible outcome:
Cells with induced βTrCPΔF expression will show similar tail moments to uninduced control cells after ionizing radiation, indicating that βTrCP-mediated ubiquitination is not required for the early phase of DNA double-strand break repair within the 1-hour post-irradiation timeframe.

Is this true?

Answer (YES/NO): NO